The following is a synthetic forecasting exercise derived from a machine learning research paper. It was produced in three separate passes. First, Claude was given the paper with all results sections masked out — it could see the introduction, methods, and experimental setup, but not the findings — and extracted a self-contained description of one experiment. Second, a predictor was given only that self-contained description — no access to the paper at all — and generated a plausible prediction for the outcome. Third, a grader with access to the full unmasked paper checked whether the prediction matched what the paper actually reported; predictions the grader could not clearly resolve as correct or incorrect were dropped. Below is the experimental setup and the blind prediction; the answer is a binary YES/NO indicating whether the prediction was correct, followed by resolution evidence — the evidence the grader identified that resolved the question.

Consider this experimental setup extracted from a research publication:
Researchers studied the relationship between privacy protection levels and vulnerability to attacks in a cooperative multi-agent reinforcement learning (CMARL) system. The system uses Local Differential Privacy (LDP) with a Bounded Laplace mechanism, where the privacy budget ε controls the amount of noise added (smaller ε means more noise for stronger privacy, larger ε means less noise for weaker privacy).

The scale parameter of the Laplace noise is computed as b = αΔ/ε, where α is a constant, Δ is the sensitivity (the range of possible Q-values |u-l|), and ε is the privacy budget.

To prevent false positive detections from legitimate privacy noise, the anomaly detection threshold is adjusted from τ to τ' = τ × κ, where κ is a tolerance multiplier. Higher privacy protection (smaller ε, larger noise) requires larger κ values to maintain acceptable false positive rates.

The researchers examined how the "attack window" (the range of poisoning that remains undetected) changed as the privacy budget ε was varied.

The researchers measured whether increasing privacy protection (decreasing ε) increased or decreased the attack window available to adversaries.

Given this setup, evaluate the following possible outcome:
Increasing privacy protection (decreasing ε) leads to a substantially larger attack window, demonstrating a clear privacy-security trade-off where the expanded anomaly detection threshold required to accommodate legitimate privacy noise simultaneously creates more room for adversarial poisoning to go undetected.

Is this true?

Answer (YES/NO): YES